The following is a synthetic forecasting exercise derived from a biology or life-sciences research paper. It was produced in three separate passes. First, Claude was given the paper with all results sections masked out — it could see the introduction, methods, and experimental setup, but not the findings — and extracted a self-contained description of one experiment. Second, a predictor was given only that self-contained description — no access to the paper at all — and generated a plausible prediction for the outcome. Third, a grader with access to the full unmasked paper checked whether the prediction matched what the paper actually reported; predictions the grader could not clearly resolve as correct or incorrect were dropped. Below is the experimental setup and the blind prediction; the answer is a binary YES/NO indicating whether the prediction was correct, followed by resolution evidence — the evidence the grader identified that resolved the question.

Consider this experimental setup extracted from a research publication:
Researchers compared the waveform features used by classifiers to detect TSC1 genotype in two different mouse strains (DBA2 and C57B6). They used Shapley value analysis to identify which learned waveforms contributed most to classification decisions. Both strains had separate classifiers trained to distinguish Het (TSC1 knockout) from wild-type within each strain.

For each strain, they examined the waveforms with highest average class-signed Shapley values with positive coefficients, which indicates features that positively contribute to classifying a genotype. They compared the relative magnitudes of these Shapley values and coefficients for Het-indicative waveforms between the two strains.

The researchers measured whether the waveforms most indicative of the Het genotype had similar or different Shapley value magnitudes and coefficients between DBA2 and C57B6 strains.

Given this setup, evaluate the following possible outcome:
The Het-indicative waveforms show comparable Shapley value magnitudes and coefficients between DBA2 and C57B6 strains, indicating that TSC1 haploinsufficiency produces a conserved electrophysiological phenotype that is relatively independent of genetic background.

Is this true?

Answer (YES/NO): NO